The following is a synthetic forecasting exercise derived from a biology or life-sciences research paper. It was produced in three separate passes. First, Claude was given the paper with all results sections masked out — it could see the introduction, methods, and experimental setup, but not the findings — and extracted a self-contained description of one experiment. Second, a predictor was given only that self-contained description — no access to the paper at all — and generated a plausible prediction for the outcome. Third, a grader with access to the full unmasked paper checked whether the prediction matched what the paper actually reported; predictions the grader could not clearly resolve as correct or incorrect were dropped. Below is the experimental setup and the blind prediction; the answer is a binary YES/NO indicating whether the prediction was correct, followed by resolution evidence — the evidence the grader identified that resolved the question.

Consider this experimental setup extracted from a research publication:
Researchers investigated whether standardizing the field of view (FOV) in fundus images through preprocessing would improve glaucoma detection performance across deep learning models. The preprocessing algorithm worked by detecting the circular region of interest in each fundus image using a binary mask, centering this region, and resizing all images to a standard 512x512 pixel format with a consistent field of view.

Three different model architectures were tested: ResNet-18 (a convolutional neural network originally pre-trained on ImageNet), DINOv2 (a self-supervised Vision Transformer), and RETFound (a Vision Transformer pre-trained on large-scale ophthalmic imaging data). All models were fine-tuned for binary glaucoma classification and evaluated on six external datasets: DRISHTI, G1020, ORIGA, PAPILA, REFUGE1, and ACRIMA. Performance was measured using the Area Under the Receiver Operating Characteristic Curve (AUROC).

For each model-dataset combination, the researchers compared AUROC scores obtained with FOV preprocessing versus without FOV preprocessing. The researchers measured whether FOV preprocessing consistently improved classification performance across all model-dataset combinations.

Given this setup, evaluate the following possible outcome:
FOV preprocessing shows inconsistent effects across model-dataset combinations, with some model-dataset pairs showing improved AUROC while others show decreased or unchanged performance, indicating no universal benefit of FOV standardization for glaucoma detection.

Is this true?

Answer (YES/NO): YES